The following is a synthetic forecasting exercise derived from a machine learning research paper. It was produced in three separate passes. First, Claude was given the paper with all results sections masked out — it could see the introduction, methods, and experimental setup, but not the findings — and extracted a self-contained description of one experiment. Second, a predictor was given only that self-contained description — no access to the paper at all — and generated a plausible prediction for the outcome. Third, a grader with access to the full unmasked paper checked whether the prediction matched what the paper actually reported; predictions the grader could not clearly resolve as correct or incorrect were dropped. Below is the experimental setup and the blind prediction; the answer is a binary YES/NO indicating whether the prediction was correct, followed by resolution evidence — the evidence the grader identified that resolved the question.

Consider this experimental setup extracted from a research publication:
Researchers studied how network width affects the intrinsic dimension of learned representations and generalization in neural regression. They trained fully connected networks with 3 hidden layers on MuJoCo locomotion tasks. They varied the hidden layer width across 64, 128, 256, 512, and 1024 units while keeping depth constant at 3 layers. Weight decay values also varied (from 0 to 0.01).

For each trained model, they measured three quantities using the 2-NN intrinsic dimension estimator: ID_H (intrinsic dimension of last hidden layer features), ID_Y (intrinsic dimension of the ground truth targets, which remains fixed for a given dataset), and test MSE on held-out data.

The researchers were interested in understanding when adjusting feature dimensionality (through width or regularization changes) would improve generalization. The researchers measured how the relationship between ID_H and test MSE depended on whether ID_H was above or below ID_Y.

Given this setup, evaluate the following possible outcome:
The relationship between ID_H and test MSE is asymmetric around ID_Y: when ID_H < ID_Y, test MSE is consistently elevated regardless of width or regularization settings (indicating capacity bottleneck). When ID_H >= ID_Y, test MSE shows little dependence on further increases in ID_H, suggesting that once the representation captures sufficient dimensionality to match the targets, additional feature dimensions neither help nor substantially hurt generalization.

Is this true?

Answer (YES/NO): NO